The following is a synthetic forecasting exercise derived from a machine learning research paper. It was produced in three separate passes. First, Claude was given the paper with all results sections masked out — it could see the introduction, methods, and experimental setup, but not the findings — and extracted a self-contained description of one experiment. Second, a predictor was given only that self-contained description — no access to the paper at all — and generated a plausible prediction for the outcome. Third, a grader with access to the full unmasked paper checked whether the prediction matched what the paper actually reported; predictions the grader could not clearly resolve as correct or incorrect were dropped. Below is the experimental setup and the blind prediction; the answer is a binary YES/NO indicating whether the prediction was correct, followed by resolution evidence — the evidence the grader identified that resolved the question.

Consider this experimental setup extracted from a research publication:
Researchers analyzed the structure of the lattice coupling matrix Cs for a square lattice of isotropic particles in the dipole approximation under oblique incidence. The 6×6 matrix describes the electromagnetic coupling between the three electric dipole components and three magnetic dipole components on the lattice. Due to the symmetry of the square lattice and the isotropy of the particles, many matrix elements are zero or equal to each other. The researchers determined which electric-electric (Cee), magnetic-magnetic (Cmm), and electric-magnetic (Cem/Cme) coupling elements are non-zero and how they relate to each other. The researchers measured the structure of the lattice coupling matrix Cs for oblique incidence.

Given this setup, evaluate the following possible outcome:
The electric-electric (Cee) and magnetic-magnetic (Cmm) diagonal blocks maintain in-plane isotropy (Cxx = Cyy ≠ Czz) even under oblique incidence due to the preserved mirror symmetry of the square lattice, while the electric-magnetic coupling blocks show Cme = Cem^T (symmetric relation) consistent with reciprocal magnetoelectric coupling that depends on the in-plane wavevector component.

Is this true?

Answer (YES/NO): YES